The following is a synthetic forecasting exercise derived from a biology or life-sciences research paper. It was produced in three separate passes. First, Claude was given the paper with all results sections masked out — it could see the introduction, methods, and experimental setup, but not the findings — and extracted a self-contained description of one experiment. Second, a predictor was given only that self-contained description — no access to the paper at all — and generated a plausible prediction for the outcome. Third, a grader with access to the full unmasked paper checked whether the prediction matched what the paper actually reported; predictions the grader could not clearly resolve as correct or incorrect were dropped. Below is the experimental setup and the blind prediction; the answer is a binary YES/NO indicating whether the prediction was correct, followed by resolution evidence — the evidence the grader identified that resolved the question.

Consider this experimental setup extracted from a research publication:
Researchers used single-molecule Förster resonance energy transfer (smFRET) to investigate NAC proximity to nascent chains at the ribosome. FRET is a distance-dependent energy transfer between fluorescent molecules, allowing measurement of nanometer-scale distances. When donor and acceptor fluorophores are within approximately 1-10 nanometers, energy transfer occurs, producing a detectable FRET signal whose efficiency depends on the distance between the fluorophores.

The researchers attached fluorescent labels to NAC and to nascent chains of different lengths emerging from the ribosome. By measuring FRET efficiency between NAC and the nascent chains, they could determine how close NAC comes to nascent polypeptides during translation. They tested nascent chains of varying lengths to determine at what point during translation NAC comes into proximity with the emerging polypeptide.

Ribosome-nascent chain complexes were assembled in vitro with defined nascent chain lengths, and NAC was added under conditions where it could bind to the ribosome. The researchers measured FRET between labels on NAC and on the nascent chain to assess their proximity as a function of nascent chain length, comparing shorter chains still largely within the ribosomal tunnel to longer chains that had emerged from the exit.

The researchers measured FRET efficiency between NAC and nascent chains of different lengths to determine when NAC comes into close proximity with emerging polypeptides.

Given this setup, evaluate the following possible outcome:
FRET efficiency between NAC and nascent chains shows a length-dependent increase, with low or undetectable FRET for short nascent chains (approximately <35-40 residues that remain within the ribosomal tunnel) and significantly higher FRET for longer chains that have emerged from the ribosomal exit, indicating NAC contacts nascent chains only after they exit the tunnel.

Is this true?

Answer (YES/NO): NO